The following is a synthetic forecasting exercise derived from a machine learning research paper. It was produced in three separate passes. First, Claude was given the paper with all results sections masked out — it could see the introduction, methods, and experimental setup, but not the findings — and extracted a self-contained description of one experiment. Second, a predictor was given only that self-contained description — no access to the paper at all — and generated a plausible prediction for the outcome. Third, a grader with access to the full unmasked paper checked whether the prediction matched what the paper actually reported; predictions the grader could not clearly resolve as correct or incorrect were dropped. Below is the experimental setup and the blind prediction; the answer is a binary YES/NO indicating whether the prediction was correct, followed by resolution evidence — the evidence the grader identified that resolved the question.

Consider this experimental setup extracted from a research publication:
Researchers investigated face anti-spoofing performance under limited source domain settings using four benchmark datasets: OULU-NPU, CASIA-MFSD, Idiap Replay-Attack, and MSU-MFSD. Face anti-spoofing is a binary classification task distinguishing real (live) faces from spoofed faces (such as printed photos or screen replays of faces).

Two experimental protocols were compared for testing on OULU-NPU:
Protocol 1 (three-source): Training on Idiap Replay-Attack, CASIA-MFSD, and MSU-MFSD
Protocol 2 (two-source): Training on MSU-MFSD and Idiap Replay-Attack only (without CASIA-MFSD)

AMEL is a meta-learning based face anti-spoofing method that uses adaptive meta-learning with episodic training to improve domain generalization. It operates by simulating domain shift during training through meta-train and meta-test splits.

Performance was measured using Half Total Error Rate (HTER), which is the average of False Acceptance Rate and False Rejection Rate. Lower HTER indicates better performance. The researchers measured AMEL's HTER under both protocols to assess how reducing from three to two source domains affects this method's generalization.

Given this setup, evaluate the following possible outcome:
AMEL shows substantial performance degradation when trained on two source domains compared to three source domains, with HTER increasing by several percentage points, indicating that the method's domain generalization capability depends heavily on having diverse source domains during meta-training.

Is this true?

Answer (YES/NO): YES